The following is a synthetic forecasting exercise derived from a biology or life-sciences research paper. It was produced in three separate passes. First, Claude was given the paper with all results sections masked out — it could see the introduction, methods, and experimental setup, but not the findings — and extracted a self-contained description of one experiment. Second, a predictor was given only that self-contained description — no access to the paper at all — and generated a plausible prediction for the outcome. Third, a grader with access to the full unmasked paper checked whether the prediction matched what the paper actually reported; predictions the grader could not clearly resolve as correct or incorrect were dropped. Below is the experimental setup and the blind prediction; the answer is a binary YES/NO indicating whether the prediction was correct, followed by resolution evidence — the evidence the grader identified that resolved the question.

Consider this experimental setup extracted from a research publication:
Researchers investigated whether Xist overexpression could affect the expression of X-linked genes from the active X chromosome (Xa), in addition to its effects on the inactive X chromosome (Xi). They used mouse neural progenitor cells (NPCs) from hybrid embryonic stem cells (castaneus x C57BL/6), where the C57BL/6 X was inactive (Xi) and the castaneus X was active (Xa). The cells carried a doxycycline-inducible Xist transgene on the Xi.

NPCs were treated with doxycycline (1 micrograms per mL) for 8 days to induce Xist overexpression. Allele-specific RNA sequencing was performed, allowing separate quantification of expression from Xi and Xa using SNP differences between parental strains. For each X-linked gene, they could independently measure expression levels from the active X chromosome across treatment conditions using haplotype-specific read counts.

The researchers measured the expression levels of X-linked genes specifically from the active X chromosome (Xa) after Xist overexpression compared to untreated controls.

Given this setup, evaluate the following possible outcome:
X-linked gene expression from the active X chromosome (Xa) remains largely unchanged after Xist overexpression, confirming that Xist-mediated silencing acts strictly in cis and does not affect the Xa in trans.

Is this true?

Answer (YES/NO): YES